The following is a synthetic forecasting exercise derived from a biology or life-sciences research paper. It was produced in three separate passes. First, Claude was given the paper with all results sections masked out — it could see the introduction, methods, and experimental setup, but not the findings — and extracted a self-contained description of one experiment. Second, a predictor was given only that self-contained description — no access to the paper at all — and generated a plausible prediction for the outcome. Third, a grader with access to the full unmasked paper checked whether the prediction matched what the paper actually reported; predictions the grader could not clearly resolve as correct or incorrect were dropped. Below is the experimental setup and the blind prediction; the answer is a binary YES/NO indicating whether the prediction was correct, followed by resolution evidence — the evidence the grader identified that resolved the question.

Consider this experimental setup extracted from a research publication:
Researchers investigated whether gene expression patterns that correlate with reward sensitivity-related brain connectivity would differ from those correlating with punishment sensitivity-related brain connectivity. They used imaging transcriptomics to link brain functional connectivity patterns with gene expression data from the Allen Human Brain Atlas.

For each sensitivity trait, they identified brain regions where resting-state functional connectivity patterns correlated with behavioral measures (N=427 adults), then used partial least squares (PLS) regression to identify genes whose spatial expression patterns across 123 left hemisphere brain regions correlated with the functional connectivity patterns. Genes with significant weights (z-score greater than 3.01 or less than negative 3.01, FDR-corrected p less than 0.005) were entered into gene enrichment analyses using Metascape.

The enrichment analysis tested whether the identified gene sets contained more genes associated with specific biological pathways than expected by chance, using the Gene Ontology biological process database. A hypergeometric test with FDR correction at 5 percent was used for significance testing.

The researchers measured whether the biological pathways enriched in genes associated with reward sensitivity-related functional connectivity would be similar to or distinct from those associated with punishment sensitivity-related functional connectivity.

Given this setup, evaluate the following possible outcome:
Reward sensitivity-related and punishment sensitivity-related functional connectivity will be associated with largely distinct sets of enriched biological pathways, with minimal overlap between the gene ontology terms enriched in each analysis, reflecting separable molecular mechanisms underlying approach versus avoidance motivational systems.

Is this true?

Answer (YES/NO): YES